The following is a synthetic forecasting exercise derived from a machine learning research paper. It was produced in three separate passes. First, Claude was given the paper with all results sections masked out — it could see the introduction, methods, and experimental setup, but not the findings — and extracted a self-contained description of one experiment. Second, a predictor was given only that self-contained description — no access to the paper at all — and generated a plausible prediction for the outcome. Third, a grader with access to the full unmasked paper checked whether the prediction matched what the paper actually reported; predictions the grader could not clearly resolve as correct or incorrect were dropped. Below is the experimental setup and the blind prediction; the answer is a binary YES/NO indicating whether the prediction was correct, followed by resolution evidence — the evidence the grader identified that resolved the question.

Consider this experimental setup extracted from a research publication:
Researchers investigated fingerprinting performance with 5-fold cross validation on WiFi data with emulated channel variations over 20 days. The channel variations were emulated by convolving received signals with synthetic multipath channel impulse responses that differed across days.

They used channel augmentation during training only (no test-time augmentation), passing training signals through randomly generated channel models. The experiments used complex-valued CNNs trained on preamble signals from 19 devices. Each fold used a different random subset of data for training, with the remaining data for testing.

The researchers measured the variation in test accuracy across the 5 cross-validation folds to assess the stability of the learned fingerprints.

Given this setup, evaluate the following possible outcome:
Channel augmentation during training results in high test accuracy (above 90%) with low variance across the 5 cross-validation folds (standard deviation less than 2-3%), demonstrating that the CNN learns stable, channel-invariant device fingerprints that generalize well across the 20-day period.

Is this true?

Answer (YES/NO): NO